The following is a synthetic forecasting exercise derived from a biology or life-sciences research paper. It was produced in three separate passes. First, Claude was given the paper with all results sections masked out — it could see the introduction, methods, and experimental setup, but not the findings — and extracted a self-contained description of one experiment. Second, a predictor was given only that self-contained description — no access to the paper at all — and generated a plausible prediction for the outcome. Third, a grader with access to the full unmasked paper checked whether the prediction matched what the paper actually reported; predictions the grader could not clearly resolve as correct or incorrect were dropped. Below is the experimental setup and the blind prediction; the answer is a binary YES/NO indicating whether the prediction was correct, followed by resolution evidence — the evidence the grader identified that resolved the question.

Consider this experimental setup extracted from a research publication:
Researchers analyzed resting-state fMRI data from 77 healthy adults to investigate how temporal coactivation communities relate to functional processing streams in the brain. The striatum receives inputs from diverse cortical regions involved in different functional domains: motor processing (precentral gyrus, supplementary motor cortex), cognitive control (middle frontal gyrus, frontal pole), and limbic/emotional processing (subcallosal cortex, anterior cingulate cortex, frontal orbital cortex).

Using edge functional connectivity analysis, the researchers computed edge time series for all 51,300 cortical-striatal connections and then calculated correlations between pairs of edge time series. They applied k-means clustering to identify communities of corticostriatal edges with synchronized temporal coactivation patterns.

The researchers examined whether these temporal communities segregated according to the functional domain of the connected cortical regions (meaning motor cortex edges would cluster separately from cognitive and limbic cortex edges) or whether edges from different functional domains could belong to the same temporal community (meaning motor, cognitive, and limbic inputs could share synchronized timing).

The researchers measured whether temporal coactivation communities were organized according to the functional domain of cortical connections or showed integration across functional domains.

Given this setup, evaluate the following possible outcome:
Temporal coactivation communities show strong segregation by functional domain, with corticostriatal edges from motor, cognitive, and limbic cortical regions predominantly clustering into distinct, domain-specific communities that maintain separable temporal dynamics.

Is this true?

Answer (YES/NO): NO